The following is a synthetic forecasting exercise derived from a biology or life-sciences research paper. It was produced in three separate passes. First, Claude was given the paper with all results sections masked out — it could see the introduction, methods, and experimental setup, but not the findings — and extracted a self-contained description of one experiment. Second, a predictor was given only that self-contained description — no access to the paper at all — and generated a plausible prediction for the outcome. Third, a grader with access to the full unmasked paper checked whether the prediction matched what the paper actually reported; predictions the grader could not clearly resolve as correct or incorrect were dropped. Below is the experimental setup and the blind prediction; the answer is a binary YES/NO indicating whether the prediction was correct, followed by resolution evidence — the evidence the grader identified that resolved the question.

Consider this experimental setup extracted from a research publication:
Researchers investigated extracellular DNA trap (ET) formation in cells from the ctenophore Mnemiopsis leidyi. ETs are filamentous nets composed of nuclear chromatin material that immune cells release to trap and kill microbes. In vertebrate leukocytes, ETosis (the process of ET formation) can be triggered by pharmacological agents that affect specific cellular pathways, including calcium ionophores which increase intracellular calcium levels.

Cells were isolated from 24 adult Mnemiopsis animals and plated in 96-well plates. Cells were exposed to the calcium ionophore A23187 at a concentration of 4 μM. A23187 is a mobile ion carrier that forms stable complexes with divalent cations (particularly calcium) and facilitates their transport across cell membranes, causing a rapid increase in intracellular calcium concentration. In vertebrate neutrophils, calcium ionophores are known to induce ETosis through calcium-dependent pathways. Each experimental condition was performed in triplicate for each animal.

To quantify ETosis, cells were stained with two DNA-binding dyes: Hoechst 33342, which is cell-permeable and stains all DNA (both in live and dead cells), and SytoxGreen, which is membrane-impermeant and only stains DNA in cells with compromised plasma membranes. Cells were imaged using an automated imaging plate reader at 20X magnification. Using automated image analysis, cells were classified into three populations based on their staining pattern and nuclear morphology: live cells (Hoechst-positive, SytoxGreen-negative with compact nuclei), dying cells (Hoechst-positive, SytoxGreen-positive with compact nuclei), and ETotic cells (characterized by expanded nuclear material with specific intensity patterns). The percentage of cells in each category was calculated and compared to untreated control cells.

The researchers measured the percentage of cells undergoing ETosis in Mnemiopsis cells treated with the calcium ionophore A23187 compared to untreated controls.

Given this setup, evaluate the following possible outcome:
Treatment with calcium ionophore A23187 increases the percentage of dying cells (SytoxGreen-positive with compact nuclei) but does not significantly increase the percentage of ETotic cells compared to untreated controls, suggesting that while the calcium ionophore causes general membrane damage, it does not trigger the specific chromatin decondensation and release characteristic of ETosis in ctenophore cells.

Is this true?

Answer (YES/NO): NO